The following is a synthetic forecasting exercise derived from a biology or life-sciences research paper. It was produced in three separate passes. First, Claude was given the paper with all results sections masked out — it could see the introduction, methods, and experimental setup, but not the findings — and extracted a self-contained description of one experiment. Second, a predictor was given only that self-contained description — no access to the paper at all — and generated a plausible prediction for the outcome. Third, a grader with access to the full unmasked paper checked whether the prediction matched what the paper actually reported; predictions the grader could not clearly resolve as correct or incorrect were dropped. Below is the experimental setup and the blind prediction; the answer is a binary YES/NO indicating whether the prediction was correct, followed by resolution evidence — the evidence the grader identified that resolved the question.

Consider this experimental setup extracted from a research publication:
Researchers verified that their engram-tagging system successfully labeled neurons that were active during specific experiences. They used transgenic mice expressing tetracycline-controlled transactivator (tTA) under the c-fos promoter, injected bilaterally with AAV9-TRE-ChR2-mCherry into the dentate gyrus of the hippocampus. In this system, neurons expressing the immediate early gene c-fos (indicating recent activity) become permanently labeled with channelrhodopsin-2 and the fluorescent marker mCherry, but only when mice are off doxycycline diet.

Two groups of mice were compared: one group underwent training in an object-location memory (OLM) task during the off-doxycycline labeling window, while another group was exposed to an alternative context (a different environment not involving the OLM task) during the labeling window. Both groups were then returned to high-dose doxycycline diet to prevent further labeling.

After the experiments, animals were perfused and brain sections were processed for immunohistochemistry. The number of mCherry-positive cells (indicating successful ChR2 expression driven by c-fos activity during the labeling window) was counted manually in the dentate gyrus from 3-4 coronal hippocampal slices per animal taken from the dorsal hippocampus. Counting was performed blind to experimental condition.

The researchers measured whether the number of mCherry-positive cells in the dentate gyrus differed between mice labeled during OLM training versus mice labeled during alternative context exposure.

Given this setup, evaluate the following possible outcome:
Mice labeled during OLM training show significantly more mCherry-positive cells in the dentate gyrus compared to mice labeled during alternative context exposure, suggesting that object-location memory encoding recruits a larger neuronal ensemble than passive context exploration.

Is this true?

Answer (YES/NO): NO